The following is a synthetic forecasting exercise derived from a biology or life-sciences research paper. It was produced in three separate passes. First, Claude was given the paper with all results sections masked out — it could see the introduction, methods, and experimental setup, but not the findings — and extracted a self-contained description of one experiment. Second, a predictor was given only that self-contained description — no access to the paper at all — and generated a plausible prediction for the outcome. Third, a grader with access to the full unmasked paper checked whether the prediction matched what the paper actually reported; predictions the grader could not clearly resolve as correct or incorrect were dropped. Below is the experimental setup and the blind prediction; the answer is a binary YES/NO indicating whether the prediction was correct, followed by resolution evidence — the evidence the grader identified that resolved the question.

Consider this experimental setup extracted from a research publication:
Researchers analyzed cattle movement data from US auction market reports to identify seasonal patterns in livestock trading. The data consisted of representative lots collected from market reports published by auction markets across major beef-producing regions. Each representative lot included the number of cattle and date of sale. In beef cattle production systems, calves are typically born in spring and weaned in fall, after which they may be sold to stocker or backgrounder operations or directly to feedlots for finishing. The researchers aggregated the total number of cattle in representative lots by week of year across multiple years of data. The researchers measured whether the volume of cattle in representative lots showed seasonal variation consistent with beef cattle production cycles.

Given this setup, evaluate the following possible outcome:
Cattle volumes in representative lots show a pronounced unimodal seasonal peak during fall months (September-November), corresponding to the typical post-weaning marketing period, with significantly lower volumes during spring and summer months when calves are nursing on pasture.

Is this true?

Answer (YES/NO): NO